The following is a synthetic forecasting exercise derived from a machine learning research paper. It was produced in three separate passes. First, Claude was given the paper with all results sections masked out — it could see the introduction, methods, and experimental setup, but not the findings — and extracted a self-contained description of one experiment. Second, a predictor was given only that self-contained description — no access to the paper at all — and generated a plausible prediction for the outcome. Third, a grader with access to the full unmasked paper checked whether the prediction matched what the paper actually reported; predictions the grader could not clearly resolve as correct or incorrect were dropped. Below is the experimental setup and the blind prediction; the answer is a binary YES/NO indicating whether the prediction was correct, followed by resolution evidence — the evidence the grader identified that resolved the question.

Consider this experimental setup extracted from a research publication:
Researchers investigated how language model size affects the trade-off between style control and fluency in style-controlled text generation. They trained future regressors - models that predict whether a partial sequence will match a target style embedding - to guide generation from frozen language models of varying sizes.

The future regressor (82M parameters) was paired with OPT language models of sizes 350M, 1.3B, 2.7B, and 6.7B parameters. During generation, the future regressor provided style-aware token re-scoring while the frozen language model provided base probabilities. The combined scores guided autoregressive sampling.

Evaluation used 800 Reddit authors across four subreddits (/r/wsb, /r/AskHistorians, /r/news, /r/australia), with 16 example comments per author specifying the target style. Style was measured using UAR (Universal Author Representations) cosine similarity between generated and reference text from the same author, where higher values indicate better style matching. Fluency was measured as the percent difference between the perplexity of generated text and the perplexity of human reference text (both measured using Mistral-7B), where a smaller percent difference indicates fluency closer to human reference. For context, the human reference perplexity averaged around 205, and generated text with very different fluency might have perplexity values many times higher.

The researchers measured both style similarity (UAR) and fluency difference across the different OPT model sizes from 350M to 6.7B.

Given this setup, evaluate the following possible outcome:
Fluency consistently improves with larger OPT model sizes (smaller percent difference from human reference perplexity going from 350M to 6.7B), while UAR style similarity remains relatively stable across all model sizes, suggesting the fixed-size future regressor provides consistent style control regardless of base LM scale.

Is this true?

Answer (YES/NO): NO